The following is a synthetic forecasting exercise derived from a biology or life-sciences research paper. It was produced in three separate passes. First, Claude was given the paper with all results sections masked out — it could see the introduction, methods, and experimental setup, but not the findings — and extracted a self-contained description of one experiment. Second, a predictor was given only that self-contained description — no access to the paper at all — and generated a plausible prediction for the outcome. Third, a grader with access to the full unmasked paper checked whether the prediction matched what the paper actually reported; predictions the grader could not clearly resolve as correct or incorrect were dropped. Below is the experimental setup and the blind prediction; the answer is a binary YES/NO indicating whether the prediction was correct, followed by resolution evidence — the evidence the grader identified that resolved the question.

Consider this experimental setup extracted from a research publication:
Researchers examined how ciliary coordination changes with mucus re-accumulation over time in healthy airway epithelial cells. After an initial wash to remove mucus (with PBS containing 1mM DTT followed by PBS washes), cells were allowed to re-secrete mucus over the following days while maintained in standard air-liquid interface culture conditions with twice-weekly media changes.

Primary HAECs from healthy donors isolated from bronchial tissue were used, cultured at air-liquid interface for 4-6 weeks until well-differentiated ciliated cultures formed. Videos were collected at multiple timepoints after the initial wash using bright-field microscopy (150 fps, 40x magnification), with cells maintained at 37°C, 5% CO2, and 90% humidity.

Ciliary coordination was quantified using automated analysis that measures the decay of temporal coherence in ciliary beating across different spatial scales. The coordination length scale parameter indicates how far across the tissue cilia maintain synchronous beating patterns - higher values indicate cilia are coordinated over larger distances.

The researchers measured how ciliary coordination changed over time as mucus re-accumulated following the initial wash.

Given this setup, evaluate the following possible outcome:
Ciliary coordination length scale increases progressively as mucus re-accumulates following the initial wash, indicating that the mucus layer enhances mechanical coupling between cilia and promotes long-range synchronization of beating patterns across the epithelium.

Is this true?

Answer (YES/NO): YES